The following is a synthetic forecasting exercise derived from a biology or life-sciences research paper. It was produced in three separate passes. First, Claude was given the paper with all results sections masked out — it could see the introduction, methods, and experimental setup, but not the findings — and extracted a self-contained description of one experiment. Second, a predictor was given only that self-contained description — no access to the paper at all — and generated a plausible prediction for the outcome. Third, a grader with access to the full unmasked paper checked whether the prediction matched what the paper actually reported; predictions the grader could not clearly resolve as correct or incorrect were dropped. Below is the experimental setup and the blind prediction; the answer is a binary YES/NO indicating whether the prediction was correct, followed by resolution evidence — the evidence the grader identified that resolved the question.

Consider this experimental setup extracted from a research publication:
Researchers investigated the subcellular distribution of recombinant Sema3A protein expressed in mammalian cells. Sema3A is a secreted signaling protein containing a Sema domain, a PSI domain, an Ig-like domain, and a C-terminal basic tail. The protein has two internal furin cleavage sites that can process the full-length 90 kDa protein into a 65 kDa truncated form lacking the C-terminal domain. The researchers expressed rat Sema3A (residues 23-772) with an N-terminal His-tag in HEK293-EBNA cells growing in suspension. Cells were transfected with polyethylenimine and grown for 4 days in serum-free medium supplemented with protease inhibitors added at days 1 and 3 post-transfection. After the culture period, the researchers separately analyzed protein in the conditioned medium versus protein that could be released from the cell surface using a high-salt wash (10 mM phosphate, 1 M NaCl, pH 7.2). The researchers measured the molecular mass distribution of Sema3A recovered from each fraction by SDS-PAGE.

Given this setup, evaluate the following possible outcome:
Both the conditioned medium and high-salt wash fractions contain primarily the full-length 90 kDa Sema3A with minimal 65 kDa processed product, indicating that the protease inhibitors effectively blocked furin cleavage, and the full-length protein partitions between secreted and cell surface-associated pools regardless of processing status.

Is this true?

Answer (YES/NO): NO